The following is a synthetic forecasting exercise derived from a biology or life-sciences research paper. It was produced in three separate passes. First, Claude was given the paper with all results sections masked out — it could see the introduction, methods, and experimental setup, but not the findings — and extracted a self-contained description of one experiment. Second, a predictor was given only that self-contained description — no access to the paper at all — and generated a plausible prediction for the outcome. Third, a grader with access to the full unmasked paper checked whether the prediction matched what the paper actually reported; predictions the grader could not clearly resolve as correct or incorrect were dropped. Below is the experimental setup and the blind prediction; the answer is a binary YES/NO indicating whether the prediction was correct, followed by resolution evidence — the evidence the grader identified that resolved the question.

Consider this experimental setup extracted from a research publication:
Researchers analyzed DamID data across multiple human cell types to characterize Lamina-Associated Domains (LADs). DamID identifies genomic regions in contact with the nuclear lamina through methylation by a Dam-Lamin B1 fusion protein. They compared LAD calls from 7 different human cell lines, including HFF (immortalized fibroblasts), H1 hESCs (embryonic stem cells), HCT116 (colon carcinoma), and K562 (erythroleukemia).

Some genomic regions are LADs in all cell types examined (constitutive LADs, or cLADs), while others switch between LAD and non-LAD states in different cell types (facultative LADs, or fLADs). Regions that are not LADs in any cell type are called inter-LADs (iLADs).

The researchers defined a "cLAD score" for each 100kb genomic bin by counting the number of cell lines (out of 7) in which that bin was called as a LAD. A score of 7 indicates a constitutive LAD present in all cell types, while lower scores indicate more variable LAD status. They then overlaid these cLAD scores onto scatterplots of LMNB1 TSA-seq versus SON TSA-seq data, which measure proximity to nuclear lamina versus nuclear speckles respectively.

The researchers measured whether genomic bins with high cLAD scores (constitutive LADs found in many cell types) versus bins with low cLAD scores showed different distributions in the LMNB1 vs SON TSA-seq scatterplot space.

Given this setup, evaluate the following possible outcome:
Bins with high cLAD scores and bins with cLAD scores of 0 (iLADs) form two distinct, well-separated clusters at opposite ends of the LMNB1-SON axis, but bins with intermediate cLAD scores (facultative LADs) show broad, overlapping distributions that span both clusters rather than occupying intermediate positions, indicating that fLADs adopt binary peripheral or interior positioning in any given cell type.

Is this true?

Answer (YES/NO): NO